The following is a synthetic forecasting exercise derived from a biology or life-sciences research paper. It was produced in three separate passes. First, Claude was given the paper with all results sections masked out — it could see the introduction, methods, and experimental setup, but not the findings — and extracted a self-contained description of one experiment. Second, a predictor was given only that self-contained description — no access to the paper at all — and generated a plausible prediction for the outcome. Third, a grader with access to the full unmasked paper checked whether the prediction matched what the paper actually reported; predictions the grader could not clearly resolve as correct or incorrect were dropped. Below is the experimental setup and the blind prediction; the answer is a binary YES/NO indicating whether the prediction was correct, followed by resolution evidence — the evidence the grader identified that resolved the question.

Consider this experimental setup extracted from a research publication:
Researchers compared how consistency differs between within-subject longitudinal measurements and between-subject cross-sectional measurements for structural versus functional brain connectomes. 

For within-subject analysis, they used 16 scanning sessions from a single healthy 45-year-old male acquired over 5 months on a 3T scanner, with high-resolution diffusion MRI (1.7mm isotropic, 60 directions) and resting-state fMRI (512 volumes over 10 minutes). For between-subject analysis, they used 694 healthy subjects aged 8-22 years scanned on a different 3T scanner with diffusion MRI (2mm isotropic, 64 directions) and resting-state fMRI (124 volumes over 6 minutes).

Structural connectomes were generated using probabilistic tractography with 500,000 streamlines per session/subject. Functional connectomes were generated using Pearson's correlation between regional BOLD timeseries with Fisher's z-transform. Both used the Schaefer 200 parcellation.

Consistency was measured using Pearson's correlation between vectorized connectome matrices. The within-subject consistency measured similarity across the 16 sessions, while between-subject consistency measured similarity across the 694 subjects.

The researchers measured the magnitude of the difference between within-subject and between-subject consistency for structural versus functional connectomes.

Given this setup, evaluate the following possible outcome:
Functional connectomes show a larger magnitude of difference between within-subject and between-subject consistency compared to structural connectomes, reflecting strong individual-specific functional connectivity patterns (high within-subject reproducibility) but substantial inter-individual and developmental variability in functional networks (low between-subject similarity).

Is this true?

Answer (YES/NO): YES